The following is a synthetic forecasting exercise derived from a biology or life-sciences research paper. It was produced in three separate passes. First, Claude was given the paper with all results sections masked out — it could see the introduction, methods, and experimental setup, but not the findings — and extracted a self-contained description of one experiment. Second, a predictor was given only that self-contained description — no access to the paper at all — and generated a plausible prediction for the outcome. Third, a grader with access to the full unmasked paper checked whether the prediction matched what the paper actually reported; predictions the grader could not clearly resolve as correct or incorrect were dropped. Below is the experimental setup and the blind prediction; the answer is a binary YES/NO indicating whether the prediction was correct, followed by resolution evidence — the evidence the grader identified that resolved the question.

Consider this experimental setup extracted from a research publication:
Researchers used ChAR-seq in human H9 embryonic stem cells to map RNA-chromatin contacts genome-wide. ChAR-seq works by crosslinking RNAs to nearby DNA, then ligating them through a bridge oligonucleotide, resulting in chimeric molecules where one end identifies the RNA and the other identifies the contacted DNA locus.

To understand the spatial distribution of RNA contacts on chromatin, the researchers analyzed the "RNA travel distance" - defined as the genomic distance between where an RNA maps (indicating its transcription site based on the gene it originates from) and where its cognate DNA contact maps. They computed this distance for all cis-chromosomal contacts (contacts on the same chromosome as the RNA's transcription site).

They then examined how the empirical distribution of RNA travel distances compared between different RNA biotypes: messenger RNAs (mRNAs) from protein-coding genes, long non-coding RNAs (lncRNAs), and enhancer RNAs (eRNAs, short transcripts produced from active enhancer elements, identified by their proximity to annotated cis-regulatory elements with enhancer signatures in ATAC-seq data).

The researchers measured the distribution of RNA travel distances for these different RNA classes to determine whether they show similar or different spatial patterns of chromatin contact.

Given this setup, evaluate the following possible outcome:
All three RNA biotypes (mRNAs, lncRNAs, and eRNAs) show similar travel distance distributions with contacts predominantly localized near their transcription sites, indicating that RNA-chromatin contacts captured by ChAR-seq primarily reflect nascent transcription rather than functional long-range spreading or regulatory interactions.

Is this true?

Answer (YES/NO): NO